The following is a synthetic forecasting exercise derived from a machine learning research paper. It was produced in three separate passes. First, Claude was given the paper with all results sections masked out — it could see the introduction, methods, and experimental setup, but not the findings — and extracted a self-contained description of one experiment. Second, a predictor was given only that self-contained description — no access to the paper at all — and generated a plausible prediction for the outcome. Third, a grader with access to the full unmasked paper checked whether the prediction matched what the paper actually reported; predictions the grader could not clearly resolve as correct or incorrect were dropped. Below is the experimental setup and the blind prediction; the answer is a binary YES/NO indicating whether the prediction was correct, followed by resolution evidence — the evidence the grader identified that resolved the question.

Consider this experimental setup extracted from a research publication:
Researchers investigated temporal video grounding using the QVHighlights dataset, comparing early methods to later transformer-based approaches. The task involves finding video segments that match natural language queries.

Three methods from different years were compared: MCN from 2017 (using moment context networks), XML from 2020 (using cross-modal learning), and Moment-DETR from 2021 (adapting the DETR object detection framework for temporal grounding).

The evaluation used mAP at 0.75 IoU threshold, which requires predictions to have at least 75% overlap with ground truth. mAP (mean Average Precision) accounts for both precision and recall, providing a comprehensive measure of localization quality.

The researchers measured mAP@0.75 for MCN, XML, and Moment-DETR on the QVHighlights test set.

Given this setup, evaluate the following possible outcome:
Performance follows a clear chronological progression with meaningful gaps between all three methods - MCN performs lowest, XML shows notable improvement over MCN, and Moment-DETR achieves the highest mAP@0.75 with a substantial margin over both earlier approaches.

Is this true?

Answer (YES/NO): NO